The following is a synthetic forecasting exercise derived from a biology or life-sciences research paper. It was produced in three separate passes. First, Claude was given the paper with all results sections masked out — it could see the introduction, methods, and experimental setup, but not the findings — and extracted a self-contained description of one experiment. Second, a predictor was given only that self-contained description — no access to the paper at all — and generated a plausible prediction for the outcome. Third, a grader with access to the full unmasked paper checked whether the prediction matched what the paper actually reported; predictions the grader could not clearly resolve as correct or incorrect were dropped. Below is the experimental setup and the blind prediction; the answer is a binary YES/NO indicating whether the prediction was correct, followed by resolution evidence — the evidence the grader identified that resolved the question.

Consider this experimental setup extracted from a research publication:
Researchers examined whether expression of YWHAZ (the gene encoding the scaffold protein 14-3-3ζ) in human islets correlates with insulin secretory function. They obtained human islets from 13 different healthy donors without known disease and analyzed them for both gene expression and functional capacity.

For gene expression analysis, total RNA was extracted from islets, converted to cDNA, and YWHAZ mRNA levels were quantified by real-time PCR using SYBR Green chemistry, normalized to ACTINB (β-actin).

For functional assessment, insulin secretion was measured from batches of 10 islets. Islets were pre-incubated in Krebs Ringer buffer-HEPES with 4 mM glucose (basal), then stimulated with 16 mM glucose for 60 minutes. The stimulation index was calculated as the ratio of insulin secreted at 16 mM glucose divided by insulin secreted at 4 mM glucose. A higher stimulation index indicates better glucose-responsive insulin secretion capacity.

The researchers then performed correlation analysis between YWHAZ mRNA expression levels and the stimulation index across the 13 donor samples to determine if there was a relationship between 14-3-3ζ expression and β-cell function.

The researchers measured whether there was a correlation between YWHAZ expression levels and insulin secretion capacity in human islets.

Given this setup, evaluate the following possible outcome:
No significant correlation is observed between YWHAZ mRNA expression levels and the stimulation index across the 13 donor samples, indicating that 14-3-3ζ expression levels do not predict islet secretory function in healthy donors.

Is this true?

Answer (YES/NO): NO